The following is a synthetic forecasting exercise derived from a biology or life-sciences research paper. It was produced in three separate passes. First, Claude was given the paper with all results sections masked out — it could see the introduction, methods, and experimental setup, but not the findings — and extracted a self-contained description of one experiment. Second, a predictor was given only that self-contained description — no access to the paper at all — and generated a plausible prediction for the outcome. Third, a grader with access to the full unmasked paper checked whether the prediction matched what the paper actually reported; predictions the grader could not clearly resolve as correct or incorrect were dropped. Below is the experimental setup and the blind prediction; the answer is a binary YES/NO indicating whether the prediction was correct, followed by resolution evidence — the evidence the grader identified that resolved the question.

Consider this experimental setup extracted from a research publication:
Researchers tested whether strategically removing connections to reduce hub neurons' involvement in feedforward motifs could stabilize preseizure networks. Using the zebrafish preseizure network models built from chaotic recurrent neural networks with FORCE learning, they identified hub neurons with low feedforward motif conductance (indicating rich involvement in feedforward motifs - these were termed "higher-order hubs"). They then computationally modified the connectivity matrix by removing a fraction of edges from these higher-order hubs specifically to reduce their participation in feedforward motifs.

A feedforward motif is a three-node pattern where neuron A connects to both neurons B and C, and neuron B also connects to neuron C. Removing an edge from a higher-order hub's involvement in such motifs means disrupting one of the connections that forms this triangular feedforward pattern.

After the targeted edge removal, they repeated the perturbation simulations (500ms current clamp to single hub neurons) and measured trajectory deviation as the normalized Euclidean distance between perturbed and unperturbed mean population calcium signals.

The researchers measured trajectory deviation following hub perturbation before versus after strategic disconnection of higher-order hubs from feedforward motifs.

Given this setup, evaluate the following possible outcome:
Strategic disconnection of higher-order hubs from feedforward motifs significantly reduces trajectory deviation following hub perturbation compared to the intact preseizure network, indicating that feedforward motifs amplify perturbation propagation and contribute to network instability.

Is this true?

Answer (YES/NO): YES